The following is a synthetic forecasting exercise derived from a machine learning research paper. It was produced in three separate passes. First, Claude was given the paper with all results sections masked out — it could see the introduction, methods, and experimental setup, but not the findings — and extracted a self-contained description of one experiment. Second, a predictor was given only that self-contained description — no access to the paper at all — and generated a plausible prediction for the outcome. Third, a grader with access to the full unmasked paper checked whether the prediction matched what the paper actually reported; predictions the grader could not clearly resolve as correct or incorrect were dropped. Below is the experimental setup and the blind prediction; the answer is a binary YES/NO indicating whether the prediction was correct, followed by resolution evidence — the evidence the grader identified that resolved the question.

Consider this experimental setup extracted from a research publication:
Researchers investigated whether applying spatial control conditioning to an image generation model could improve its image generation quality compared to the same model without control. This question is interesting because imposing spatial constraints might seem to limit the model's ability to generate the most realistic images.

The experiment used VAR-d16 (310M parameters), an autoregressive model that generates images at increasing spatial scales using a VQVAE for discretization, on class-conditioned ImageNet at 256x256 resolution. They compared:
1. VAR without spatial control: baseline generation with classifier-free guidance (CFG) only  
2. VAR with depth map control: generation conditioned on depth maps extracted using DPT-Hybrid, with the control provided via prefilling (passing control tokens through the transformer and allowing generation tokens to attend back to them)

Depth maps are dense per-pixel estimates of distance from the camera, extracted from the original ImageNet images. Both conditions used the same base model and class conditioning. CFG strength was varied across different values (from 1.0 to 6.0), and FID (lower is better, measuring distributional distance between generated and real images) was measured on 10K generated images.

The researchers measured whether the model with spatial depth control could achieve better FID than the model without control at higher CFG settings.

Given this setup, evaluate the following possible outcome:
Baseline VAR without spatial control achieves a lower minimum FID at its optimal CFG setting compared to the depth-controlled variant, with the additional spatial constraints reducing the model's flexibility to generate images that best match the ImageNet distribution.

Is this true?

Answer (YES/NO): NO